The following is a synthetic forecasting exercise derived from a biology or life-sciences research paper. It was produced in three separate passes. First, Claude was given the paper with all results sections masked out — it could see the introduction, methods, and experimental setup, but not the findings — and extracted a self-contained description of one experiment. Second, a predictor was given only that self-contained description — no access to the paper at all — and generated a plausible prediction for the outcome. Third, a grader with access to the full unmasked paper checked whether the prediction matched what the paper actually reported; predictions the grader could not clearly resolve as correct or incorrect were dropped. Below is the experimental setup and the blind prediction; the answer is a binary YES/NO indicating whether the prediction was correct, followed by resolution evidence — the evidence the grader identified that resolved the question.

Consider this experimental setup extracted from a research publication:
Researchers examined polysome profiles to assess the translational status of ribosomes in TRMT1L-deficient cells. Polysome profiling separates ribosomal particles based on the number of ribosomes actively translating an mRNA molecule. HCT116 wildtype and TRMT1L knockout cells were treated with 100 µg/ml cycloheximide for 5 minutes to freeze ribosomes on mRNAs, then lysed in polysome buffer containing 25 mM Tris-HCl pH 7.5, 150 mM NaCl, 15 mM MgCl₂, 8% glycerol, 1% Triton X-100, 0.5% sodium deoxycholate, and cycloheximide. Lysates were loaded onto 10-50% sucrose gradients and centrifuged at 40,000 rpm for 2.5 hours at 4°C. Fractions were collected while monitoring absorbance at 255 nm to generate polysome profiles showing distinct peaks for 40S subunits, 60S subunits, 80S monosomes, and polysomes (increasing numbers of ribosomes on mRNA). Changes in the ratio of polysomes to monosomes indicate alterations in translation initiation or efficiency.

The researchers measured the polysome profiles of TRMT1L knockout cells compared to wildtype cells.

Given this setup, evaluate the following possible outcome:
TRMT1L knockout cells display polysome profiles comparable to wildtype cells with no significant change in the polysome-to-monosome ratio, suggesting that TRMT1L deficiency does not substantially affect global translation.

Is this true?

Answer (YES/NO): NO